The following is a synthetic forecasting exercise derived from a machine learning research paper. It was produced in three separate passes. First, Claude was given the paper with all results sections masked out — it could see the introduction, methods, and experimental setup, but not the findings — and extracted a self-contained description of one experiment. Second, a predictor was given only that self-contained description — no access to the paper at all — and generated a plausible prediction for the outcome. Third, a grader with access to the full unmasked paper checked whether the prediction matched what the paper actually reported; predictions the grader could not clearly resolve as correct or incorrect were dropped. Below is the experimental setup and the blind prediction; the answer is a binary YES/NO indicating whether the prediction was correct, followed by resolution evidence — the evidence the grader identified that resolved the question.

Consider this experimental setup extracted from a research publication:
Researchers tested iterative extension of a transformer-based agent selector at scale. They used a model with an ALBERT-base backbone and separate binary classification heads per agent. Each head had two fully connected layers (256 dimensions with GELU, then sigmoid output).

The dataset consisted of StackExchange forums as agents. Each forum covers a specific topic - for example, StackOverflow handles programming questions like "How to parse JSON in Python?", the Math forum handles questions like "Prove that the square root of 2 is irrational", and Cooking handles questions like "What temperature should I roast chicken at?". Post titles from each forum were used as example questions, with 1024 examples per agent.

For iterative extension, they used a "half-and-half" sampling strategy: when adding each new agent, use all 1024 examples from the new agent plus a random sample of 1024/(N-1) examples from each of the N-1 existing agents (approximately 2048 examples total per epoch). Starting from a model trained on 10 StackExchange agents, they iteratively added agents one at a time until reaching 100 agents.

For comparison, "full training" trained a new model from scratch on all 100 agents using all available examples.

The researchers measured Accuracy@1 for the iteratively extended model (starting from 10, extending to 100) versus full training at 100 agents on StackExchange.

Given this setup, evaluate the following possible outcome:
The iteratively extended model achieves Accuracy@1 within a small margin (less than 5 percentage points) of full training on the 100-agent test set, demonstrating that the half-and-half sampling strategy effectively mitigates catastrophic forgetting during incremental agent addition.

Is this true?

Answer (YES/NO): YES